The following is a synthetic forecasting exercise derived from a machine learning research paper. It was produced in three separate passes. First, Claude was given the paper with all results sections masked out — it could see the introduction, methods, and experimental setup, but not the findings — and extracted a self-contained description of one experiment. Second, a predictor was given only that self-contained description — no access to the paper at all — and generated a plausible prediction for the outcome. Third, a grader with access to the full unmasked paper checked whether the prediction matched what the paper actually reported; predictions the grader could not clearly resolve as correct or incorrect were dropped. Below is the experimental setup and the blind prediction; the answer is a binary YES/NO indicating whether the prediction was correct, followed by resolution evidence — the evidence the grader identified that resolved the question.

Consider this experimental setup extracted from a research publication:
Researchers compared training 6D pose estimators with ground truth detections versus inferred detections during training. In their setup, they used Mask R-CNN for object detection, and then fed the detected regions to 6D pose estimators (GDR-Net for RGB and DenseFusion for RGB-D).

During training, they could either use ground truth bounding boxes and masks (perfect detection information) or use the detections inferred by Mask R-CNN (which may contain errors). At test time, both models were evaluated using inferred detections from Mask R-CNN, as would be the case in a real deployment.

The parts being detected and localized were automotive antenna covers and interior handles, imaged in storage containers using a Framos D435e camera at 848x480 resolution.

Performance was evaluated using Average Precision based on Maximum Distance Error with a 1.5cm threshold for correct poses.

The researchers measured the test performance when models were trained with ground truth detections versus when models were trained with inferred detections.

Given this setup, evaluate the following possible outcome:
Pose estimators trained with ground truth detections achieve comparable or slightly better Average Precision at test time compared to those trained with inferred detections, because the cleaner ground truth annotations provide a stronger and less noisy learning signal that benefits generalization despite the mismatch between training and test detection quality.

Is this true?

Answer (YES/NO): YES